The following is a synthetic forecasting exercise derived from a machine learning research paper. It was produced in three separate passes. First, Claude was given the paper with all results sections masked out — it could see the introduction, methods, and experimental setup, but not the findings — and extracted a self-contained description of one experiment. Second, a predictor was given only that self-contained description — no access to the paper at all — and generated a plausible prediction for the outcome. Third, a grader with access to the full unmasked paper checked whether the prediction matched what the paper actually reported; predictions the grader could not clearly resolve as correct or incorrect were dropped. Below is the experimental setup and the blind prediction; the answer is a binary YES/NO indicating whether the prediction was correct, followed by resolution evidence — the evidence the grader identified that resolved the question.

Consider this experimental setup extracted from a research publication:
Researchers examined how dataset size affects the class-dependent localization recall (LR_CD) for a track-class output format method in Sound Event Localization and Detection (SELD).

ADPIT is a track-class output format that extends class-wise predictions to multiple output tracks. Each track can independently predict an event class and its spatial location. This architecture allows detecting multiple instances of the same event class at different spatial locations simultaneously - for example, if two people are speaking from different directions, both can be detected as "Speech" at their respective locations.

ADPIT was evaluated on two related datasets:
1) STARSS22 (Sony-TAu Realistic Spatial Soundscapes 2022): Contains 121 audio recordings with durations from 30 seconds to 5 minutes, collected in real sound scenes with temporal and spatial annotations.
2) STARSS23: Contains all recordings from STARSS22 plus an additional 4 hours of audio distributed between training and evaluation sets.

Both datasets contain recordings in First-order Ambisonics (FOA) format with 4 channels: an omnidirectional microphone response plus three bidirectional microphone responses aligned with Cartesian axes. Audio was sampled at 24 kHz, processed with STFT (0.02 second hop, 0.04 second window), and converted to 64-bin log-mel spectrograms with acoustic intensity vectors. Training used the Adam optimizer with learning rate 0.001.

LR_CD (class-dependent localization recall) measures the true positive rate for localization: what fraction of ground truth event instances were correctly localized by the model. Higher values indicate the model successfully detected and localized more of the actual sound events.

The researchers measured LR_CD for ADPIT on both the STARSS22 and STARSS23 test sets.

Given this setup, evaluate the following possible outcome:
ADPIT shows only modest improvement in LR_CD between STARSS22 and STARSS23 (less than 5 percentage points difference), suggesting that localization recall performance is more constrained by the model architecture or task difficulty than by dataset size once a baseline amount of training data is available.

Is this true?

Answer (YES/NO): NO